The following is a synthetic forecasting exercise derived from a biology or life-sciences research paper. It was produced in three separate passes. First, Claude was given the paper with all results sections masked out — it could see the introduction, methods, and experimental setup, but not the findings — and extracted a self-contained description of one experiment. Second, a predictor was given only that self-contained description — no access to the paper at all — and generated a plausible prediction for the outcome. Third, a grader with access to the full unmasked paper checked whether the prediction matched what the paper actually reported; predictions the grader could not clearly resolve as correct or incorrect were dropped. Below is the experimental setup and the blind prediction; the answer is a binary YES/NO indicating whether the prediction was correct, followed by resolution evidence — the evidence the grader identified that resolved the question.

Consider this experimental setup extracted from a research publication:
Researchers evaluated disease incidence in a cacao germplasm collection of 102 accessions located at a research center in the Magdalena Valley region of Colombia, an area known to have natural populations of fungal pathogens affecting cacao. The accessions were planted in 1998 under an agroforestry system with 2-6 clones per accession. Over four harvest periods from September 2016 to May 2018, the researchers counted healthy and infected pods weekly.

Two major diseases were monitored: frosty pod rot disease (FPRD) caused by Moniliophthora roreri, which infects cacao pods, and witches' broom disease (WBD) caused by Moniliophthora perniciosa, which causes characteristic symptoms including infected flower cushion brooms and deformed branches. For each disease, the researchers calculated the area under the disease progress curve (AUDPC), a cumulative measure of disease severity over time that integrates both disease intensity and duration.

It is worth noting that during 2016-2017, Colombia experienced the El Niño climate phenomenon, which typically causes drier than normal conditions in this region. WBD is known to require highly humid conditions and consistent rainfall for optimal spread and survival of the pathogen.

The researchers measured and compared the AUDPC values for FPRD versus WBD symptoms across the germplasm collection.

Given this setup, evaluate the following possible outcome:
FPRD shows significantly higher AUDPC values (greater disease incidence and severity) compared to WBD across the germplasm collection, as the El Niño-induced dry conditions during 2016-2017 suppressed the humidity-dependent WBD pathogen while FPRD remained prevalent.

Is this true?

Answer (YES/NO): YES